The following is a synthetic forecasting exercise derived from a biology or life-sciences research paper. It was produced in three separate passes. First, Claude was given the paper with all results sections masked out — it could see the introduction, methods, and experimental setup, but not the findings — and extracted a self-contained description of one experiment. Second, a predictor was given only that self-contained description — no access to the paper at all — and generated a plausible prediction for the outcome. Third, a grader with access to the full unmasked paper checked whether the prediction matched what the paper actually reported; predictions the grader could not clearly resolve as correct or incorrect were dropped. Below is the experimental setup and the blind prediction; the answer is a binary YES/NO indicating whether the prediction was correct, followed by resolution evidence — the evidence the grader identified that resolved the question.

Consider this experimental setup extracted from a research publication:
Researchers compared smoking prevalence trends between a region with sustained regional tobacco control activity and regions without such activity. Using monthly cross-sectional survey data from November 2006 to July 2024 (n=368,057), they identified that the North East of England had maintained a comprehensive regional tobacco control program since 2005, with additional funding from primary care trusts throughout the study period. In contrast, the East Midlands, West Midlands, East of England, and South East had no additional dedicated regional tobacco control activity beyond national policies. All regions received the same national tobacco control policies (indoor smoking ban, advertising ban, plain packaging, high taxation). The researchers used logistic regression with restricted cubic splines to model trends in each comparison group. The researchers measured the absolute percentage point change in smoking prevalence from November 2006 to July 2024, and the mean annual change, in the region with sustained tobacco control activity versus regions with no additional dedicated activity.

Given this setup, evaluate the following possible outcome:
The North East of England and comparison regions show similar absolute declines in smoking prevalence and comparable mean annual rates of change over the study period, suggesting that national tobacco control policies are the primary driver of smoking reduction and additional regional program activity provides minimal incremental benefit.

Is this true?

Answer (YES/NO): NO